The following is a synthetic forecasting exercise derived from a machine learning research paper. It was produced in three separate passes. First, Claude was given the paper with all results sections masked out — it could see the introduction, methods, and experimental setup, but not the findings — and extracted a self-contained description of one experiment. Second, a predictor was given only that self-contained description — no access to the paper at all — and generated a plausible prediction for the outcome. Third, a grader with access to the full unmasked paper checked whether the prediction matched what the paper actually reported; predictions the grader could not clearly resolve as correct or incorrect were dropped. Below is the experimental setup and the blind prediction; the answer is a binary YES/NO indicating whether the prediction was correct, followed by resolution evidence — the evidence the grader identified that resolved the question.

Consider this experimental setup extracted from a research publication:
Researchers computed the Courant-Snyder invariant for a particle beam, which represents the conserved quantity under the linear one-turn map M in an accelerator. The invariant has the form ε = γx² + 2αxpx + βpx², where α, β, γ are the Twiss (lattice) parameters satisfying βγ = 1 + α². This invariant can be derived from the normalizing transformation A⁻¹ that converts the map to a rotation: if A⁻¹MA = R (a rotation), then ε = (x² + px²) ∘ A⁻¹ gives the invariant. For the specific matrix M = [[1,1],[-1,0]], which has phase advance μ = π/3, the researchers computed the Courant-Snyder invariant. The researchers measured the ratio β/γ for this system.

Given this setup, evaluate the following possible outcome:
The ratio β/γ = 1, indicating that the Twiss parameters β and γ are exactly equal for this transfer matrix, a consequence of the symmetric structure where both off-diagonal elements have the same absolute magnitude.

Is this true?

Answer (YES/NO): YES